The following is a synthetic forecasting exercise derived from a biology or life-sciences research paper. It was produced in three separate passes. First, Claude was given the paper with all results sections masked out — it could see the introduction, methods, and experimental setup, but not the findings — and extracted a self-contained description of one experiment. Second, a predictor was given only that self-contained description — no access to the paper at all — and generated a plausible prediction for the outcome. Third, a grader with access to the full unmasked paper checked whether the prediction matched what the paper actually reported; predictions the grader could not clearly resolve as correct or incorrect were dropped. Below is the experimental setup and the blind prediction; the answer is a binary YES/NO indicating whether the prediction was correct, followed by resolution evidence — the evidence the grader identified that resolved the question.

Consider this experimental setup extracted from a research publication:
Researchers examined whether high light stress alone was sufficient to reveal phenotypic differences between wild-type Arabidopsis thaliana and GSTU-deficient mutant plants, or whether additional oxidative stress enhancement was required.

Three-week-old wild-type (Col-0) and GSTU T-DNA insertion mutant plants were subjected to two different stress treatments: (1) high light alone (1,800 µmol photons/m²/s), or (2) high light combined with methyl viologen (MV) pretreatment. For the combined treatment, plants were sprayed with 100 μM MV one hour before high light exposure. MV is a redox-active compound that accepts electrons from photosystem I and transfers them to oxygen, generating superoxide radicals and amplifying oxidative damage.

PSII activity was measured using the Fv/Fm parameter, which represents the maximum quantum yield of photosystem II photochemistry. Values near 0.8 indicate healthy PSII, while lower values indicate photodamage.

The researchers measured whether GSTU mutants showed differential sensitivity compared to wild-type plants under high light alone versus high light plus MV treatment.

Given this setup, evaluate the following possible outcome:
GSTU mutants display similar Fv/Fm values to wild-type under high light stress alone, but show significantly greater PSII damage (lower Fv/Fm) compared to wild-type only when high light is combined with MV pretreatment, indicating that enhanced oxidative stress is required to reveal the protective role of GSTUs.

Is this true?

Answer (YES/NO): NO